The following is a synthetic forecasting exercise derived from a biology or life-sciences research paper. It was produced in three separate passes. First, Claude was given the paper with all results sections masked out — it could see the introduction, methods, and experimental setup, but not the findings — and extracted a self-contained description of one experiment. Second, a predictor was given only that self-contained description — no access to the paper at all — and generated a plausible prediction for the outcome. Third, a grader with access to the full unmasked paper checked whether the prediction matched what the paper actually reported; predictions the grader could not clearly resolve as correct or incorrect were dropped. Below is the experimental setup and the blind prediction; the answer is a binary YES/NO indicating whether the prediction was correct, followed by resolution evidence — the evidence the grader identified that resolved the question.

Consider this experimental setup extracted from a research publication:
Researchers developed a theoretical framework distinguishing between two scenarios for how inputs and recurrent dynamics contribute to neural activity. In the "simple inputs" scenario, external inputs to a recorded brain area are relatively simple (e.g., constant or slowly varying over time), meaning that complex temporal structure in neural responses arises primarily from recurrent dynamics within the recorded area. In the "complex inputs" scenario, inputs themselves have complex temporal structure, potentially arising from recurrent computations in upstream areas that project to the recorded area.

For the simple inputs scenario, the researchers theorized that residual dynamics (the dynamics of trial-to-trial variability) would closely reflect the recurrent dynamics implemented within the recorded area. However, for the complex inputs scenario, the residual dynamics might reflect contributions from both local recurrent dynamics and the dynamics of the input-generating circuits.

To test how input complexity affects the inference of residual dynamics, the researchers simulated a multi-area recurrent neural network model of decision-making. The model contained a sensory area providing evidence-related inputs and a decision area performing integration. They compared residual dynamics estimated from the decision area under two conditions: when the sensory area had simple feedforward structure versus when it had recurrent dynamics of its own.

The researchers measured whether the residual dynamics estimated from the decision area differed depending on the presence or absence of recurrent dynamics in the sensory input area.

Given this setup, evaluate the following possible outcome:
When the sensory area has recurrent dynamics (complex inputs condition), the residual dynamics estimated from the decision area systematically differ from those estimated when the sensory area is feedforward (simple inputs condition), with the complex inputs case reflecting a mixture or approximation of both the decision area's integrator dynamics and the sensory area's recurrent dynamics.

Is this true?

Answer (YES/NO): YES